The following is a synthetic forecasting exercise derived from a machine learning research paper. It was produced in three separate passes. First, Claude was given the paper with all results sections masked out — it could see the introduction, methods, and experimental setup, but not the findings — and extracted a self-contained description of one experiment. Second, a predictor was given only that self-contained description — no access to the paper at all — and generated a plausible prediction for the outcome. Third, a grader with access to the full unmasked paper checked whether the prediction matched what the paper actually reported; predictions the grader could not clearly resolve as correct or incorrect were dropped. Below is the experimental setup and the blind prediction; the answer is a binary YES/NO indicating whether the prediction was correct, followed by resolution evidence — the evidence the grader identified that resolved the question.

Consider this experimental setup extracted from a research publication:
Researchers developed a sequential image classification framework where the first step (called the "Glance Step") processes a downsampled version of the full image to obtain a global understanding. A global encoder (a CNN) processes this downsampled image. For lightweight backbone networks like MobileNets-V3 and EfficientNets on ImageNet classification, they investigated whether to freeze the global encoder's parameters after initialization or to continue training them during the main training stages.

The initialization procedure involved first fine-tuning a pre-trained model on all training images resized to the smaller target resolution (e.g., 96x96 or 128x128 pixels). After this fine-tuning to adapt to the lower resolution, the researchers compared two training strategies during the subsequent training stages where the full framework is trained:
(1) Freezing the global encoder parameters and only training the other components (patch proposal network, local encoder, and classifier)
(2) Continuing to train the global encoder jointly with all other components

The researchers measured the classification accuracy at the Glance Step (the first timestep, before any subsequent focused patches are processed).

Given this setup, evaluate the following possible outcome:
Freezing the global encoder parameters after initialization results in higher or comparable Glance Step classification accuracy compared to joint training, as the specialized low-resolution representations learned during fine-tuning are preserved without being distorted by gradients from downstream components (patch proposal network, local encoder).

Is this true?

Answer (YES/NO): YES